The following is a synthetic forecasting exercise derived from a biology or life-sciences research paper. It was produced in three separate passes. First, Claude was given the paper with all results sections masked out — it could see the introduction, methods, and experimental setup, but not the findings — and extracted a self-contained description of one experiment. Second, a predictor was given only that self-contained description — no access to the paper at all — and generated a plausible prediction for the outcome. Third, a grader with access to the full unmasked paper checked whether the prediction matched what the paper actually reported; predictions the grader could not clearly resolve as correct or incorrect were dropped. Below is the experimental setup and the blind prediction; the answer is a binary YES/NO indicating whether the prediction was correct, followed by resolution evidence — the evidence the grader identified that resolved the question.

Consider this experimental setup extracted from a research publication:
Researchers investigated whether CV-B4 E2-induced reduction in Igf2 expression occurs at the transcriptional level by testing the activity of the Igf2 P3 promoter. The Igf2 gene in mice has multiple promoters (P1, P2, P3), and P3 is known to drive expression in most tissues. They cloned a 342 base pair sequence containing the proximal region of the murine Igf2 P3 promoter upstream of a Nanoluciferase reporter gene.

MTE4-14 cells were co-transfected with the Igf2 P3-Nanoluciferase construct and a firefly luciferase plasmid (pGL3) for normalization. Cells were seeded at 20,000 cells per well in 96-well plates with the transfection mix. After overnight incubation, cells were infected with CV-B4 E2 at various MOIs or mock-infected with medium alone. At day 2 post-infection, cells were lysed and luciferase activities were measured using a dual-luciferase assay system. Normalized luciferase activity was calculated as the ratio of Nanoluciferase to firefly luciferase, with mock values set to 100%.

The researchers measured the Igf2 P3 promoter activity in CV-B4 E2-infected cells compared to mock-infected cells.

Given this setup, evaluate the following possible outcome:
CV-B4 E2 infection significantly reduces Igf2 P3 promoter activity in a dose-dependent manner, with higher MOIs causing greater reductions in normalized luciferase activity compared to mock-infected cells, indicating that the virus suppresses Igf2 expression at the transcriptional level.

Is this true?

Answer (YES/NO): YES